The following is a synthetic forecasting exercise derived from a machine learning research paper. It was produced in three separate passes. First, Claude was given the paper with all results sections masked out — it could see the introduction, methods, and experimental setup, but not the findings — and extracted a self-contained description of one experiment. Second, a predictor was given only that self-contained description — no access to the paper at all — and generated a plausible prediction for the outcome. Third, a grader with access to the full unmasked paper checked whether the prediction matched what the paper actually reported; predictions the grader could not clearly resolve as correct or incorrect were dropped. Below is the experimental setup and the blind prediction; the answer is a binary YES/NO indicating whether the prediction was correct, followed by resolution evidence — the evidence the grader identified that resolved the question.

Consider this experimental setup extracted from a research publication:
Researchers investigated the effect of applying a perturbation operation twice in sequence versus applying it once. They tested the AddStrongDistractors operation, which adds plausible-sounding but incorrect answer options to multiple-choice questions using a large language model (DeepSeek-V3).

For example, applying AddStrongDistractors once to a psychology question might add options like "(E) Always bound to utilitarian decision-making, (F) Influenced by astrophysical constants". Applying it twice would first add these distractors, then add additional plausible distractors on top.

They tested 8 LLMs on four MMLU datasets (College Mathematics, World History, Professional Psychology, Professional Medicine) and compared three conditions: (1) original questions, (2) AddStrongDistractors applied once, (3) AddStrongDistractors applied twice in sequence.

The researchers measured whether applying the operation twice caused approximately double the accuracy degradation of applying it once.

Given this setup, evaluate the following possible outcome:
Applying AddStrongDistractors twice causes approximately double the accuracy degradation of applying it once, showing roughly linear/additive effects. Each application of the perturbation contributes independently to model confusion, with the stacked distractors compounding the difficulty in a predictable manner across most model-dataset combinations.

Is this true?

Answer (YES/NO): NO